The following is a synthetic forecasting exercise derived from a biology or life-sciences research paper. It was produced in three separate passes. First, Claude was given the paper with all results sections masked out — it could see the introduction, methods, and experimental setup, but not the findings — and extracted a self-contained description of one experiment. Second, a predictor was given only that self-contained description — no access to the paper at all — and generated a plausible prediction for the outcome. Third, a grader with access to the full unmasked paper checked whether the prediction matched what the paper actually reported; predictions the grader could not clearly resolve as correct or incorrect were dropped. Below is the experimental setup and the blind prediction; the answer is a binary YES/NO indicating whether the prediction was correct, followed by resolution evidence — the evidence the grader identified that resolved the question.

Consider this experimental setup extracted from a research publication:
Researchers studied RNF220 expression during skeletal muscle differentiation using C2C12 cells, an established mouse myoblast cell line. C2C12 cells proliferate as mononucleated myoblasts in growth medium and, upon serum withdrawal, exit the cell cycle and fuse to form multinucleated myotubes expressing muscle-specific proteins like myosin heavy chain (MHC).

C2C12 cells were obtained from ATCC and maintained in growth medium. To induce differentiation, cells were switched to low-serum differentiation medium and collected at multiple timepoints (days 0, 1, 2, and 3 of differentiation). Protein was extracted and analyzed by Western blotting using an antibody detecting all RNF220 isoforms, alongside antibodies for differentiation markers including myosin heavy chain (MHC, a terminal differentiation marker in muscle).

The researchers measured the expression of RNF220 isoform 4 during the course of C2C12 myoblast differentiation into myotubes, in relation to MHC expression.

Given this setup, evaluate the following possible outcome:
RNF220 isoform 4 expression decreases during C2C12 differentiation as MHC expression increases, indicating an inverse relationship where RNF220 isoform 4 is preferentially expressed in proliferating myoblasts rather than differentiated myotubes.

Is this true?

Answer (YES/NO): YES